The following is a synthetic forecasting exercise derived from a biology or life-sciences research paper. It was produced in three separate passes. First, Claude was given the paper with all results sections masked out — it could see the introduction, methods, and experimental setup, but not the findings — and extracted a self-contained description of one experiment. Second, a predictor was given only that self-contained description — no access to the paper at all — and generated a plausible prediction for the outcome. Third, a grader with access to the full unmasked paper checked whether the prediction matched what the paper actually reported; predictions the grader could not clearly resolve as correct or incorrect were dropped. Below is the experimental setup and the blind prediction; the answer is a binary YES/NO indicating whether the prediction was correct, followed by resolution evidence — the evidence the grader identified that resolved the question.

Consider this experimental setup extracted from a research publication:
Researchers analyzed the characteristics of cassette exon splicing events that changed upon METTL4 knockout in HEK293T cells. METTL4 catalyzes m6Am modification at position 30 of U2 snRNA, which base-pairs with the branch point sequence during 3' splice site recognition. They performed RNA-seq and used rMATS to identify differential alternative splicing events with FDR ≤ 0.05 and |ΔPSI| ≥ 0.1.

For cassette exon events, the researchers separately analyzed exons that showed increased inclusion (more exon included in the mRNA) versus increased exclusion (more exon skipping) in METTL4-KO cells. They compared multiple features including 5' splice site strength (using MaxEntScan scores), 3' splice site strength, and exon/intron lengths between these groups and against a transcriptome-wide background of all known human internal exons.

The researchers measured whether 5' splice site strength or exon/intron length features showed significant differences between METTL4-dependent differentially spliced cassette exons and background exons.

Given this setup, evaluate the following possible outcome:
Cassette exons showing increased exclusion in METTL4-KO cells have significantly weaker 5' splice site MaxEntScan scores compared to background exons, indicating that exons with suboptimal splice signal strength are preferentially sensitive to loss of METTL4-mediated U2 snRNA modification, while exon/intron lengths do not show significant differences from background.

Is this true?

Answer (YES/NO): NO